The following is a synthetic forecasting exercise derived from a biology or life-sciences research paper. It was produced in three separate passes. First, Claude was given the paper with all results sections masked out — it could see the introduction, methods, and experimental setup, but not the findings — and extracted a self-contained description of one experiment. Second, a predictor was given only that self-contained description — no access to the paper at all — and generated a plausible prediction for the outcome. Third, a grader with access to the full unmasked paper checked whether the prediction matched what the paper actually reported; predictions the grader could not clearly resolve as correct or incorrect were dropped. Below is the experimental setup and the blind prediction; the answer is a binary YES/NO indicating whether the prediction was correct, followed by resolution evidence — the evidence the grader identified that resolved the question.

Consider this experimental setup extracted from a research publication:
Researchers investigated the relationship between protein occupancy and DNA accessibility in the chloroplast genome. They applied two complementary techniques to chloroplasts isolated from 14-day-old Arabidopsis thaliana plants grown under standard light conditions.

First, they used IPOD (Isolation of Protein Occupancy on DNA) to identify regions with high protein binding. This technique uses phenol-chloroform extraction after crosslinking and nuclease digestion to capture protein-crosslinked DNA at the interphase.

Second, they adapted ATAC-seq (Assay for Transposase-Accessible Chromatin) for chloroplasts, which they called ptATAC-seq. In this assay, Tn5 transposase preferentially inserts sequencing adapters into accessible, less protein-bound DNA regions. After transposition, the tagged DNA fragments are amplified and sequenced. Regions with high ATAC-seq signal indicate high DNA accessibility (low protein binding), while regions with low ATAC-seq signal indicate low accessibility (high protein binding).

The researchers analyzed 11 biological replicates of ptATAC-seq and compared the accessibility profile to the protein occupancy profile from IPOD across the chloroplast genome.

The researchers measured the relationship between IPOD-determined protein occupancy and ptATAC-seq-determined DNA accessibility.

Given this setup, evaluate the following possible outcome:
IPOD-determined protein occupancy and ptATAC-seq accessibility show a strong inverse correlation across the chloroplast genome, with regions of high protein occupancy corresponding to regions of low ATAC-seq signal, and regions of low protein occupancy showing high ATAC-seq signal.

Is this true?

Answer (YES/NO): NO